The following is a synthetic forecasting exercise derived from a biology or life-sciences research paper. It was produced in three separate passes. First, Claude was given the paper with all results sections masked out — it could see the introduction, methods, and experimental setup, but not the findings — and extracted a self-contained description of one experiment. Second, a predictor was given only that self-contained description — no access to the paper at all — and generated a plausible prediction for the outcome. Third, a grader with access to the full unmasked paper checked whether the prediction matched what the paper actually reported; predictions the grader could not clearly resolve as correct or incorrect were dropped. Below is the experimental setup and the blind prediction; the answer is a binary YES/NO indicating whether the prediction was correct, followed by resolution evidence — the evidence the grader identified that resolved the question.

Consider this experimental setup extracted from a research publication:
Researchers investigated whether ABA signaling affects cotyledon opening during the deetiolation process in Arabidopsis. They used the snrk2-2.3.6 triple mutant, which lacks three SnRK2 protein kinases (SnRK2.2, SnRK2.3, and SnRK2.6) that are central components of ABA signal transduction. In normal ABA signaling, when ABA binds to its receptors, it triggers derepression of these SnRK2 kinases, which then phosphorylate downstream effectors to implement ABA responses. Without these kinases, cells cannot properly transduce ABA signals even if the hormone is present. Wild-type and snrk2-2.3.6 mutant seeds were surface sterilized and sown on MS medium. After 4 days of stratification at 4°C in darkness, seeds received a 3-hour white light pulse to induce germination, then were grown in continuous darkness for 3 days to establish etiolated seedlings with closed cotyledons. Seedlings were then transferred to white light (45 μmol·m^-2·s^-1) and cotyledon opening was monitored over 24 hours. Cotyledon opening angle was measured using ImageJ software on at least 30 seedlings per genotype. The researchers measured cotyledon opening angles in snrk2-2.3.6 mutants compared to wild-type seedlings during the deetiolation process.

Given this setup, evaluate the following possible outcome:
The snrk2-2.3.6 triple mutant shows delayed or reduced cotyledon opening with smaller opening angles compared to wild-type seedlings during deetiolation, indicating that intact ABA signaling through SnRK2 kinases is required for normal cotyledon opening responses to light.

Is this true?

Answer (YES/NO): NO